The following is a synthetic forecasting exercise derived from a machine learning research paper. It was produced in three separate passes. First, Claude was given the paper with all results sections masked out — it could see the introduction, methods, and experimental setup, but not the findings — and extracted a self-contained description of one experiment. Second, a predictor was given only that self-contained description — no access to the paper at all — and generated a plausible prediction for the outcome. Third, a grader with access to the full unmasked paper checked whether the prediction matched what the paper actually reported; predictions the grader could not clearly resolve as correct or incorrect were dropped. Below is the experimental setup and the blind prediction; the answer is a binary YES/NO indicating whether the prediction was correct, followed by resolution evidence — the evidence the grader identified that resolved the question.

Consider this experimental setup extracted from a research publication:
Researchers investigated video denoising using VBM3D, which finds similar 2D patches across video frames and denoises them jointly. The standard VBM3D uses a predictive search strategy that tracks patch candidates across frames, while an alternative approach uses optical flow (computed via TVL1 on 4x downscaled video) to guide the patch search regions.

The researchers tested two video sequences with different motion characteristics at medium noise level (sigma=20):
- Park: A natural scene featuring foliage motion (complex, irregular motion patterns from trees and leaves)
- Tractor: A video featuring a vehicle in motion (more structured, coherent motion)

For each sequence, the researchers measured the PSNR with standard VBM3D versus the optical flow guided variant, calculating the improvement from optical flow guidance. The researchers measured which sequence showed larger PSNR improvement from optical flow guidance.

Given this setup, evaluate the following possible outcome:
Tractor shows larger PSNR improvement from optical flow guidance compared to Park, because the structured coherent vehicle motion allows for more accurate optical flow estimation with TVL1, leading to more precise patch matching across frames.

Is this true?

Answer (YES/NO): YES